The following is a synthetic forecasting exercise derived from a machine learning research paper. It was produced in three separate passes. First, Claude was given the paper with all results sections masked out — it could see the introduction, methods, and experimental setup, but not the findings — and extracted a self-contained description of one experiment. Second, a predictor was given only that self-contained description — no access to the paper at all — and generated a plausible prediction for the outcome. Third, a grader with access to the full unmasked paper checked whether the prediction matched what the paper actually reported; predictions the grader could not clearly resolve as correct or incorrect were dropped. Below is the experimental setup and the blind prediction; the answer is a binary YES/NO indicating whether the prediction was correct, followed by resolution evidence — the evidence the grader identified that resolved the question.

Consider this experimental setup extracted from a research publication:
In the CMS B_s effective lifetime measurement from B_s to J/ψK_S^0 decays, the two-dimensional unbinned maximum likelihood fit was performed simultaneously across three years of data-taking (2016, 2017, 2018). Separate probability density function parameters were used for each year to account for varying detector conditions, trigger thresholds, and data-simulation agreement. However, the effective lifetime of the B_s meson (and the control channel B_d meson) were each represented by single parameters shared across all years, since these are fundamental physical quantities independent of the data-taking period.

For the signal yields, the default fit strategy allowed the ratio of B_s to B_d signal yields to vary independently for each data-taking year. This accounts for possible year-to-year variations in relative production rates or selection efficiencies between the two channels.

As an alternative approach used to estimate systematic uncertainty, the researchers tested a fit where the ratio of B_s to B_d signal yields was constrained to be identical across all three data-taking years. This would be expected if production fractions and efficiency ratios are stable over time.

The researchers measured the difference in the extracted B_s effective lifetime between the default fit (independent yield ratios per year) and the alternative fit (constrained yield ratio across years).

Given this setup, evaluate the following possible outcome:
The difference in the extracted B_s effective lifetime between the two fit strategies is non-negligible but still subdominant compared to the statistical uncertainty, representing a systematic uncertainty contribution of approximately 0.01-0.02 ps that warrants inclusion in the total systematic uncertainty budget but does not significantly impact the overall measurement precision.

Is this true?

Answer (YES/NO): NO